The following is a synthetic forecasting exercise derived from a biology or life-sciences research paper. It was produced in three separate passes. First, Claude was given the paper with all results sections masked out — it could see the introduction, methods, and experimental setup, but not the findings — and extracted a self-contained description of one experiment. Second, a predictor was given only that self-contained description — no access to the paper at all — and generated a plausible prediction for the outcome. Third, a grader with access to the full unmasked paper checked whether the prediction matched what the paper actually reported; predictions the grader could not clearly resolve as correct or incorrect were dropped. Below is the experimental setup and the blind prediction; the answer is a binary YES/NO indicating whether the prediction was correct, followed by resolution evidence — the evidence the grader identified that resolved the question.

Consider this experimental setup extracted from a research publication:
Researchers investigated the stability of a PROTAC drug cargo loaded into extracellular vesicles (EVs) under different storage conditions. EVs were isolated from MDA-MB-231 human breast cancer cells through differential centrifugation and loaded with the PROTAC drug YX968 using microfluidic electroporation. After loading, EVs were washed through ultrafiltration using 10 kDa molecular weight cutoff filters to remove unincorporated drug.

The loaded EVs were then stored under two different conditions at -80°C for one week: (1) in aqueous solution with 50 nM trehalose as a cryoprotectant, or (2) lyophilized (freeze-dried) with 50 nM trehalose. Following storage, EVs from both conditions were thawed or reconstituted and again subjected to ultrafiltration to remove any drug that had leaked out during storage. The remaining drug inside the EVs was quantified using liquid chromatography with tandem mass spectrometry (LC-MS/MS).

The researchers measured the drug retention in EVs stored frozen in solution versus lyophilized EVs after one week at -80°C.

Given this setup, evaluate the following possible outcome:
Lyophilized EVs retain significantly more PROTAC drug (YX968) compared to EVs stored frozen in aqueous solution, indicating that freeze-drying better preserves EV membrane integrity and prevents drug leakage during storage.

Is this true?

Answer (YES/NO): NO